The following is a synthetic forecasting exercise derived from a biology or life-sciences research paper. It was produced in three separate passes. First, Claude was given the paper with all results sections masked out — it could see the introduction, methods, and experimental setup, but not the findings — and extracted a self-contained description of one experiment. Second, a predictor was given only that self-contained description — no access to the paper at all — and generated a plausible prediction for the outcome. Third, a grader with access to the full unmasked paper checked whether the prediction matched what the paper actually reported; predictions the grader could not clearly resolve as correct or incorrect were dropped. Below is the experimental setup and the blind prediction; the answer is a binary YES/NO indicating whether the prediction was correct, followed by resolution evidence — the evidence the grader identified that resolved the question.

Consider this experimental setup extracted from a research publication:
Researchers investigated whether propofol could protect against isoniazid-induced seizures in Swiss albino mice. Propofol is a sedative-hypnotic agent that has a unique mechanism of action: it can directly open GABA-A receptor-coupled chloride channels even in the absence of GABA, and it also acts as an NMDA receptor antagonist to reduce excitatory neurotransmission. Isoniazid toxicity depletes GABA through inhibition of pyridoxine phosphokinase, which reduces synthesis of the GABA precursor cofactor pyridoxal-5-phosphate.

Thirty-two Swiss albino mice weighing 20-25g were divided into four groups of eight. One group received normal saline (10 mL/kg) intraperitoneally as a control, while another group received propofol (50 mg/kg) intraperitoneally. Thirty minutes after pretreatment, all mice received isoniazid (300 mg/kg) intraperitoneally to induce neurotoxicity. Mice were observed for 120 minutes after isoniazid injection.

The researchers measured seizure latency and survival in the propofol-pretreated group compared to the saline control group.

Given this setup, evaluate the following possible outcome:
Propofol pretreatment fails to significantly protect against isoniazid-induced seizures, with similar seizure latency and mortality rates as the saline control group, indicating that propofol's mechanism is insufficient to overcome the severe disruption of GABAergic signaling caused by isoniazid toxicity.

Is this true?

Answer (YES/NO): YES